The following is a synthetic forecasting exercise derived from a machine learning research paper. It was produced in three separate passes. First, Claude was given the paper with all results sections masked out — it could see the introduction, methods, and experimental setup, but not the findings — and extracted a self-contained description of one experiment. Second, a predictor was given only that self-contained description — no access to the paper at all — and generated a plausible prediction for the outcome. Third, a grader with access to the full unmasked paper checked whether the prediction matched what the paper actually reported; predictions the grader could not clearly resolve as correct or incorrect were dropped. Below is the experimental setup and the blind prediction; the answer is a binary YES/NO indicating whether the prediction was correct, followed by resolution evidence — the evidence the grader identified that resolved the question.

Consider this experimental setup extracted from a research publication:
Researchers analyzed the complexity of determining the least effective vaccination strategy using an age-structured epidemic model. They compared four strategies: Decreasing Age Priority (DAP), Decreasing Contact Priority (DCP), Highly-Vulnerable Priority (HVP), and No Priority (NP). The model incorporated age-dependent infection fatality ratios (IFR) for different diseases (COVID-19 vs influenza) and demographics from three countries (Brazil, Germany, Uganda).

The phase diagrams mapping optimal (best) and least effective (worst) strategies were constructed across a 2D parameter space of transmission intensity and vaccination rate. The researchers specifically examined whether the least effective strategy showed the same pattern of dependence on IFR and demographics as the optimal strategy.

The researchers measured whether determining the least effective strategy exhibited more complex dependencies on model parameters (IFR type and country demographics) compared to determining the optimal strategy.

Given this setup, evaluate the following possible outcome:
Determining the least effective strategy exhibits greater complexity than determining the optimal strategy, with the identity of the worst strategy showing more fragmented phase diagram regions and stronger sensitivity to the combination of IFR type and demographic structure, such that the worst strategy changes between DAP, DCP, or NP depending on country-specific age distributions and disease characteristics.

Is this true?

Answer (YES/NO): NO